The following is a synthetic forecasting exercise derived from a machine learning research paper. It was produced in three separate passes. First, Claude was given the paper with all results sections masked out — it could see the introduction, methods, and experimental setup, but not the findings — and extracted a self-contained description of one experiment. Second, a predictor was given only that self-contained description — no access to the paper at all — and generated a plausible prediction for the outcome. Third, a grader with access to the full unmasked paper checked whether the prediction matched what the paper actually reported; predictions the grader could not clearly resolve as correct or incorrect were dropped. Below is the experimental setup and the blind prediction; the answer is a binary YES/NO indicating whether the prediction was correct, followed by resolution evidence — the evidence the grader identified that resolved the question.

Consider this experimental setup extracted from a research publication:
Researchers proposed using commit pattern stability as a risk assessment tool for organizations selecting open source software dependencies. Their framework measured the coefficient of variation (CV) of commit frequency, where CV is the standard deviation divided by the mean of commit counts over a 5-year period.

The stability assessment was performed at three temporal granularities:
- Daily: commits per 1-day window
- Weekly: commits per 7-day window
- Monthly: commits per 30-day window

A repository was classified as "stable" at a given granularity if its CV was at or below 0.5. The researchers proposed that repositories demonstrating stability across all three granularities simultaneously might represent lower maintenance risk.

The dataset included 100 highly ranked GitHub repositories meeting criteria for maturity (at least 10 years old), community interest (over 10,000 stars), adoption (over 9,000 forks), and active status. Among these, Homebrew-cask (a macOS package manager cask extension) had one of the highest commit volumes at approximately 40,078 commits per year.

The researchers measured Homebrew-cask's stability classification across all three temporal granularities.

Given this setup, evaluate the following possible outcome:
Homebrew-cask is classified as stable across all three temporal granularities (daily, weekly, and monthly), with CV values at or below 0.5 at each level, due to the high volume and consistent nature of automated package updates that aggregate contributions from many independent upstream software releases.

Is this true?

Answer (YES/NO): NO